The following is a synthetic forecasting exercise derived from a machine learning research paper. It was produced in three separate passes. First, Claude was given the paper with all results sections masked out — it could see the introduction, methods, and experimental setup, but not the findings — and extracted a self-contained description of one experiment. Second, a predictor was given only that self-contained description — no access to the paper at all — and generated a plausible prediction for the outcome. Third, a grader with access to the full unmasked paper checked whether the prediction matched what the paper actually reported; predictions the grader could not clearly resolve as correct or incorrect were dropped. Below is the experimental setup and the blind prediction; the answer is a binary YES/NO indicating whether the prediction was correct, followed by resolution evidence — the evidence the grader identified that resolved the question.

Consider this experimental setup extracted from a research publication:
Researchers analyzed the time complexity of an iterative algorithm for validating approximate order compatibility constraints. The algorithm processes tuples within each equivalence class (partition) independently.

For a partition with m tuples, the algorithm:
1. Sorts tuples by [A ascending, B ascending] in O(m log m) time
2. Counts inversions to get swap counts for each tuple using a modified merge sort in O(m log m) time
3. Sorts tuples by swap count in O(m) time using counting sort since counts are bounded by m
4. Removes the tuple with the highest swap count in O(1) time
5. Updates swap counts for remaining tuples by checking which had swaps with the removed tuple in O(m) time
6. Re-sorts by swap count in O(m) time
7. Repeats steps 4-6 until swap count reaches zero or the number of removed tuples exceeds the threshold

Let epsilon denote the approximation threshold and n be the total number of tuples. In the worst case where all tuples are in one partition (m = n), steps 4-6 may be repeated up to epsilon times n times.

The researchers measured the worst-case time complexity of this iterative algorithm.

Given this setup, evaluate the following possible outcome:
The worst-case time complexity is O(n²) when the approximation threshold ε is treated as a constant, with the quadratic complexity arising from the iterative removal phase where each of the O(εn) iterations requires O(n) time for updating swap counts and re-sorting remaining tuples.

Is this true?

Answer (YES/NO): YES